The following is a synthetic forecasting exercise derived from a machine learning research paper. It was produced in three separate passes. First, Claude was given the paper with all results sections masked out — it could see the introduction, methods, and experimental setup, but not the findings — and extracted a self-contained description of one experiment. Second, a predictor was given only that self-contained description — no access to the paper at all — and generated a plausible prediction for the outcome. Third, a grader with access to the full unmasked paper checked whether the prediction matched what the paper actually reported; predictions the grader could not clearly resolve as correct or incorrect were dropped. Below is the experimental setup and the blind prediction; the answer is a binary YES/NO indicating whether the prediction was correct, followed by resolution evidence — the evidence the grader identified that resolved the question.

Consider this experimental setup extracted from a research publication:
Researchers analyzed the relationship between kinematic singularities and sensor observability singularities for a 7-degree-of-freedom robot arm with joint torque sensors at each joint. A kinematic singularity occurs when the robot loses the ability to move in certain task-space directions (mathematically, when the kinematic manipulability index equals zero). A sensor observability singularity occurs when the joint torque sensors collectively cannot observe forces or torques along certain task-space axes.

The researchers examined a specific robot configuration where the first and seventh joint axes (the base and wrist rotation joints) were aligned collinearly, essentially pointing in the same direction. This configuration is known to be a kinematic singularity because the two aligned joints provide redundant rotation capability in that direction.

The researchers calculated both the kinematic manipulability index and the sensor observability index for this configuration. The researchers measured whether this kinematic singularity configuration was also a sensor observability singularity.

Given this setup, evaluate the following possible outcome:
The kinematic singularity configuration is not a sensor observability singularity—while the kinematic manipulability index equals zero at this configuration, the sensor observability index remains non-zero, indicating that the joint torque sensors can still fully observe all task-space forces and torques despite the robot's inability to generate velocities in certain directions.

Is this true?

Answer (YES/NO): YES